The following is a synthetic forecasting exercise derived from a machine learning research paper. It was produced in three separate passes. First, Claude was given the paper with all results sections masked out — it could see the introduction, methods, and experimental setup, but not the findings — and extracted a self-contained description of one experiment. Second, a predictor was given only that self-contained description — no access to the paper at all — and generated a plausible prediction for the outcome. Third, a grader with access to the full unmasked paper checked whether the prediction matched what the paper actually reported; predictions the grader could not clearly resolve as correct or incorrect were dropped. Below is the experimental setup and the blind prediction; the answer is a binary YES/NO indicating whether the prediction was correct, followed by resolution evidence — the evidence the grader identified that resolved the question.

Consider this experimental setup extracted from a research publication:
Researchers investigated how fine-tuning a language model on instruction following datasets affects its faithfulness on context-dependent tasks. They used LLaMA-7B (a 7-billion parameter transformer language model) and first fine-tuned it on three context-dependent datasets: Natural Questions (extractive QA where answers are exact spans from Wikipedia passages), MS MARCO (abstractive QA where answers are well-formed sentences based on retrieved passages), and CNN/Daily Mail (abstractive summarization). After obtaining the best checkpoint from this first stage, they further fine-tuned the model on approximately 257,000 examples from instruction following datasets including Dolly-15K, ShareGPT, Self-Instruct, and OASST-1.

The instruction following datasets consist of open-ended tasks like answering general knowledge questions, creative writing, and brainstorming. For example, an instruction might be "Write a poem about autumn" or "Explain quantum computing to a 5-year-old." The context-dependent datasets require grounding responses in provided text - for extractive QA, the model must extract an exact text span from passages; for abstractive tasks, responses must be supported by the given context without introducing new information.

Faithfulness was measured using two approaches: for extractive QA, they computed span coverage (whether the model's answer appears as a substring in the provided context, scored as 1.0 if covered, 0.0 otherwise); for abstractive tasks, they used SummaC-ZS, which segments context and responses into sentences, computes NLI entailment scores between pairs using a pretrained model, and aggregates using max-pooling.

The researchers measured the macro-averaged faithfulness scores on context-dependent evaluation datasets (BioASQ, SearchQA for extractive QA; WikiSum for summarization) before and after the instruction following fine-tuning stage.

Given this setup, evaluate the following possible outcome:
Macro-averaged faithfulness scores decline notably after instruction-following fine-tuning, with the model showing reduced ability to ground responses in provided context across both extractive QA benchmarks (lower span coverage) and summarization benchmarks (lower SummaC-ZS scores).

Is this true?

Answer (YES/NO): YES